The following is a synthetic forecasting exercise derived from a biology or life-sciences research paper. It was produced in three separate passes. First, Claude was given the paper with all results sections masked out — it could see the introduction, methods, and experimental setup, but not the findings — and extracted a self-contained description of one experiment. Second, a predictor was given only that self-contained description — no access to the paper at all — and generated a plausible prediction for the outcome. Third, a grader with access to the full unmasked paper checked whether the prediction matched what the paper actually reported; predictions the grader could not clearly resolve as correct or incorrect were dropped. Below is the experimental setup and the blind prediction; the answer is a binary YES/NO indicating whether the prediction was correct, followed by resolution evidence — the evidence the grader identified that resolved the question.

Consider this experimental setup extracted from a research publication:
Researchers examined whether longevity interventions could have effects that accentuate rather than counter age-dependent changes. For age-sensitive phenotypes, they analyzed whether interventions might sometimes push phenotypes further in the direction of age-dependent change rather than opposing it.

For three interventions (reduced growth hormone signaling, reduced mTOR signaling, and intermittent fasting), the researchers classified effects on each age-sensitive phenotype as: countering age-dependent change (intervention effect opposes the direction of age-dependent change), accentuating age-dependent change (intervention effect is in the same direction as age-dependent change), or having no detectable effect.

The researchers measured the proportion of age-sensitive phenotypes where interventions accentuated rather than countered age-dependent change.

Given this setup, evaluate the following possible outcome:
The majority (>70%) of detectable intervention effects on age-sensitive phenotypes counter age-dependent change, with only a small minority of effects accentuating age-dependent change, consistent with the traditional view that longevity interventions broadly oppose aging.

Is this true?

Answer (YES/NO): NO